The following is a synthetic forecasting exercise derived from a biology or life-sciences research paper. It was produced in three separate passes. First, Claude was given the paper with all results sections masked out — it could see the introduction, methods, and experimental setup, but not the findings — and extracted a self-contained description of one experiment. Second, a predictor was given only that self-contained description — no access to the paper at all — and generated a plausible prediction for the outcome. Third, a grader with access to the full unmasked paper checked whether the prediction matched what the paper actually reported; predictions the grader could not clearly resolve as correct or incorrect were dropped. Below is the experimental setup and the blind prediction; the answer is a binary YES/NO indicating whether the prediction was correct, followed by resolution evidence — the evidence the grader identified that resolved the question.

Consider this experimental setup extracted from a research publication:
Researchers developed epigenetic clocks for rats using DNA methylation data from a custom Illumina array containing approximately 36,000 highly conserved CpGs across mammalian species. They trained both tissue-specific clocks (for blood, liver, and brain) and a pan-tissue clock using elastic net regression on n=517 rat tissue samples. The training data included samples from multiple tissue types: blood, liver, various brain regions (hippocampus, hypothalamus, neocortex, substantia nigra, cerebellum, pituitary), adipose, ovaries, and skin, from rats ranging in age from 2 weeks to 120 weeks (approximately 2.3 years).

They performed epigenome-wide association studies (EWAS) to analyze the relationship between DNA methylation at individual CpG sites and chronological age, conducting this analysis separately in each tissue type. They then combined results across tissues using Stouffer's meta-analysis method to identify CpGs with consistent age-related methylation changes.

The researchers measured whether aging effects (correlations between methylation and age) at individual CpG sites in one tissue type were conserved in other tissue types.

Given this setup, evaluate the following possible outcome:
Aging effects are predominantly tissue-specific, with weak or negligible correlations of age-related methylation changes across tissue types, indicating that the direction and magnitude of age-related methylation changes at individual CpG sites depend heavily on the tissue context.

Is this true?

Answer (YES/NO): YES